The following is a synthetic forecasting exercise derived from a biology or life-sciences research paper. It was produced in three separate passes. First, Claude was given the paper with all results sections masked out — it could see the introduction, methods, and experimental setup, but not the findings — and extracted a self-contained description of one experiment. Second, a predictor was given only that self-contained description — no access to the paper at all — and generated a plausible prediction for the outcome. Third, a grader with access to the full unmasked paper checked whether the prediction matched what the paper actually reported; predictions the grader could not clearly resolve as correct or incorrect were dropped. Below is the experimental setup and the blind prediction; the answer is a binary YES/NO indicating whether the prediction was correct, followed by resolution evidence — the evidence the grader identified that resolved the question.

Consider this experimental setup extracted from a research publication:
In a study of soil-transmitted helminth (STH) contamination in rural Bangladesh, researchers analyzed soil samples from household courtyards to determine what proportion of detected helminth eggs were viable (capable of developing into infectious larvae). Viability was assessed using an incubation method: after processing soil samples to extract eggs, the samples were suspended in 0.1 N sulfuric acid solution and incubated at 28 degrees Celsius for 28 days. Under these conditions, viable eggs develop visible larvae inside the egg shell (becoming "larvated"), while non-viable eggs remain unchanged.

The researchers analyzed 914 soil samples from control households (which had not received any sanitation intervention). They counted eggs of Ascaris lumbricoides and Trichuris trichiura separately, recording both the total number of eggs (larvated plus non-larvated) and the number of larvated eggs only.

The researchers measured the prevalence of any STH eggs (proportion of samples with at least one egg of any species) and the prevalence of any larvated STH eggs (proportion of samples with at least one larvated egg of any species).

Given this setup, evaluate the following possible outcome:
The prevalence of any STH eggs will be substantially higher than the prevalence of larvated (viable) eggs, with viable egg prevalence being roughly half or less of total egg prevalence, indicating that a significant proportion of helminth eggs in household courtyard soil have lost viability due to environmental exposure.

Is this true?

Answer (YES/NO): NO